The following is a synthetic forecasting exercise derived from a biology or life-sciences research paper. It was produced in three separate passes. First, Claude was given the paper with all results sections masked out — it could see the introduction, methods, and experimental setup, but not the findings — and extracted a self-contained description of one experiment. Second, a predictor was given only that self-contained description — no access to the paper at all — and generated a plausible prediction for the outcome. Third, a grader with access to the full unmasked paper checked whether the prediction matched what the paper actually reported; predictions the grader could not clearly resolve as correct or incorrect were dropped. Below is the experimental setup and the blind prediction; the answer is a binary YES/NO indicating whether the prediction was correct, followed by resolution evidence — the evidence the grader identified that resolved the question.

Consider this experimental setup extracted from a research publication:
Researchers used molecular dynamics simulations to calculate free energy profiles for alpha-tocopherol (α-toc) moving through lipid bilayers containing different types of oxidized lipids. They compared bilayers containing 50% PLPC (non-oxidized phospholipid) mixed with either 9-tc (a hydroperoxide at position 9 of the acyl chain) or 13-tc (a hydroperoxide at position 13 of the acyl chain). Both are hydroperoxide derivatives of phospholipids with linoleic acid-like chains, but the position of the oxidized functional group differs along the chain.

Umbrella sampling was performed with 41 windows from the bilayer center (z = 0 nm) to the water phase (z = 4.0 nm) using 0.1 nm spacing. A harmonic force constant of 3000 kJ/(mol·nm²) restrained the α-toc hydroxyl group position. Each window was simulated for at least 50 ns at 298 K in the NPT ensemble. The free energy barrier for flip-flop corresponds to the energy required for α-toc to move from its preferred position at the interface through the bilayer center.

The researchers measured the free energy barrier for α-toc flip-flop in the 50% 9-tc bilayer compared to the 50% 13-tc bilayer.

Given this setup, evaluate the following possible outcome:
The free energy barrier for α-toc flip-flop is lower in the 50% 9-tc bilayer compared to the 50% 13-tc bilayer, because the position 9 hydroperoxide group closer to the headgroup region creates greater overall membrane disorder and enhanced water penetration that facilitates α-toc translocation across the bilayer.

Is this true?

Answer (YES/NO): NO